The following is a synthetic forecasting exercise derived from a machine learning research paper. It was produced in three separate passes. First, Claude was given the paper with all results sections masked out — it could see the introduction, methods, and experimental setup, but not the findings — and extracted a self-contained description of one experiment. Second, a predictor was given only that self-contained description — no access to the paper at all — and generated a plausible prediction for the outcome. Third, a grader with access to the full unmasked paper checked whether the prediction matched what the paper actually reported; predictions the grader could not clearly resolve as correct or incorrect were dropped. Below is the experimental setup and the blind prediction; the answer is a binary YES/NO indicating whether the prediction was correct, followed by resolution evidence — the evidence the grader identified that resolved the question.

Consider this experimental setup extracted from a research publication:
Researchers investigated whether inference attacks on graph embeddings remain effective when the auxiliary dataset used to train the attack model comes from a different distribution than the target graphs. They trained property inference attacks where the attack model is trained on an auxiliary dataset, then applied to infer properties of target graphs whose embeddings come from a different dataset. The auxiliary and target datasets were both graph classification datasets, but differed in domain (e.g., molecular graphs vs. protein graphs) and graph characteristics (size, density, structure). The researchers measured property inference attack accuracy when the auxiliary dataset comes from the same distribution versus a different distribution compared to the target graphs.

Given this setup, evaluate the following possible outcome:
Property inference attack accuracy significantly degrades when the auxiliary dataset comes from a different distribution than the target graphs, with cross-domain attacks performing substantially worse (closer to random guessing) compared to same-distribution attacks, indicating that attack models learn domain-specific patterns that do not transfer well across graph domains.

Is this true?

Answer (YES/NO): NO